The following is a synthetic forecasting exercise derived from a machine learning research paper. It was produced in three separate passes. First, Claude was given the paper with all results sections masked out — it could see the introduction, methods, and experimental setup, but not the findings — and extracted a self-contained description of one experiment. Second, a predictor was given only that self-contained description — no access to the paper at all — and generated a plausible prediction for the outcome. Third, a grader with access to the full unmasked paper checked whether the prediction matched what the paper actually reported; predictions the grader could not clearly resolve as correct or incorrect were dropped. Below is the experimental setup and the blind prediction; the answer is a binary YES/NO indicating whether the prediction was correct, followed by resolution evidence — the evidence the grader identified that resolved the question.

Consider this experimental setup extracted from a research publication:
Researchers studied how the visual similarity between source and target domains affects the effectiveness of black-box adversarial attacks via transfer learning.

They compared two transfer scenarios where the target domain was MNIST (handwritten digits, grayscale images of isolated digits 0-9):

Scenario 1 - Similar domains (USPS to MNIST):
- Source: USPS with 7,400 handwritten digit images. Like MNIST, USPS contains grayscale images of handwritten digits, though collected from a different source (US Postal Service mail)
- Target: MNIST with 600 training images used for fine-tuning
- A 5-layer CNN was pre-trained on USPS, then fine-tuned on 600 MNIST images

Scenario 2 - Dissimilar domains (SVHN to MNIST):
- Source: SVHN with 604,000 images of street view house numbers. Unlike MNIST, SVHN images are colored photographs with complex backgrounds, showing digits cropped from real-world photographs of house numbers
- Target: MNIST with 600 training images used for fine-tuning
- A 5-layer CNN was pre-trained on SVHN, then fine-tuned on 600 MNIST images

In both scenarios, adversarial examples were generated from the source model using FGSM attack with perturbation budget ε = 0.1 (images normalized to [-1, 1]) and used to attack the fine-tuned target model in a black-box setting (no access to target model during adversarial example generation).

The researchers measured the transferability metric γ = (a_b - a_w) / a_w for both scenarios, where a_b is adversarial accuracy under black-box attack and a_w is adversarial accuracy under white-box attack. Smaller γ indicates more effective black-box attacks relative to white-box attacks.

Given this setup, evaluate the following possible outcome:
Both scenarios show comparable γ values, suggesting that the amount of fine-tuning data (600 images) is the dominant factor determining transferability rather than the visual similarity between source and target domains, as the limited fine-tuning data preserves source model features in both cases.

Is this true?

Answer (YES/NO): NO